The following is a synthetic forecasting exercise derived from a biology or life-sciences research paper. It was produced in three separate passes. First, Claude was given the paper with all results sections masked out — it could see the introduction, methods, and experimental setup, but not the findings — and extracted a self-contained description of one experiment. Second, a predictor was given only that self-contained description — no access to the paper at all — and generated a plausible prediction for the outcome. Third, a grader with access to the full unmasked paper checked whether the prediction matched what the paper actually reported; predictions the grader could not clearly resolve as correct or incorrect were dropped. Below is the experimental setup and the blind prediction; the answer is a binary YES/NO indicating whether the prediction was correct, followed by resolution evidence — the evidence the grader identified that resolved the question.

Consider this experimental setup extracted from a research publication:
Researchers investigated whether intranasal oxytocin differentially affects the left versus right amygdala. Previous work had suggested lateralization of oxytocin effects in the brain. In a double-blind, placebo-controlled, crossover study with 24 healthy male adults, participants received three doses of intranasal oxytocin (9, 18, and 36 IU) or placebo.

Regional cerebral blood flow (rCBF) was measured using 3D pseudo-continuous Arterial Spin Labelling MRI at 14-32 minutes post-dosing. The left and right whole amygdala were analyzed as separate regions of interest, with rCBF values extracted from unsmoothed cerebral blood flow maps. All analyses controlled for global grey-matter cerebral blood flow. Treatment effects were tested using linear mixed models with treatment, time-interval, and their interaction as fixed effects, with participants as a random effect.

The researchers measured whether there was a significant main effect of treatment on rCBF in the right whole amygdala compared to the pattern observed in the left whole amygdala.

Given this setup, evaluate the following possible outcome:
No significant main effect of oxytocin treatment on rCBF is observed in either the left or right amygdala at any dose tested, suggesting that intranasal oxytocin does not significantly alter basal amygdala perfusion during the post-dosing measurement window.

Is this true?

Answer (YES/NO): NO